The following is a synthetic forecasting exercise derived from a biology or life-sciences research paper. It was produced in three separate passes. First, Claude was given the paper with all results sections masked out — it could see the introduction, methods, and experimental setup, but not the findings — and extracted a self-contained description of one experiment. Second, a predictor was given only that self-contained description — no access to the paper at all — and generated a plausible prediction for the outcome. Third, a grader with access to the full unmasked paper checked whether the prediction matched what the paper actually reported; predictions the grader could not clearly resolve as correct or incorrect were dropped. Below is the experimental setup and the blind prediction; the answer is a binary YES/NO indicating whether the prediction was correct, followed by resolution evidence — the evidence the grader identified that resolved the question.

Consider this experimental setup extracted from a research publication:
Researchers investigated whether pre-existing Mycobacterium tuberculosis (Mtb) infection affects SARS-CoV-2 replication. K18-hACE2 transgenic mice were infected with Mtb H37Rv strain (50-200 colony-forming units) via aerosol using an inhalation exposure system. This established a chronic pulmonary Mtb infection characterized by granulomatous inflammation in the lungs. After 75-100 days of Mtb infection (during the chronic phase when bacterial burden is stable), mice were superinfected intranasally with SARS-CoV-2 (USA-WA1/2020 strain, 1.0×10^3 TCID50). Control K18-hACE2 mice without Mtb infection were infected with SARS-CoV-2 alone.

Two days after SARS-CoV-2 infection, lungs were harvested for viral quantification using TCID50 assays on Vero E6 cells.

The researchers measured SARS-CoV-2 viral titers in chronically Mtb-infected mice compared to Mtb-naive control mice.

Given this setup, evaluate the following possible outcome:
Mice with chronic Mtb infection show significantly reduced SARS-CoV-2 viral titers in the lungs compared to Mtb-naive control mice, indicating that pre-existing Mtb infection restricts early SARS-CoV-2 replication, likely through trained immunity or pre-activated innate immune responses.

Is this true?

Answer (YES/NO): YES